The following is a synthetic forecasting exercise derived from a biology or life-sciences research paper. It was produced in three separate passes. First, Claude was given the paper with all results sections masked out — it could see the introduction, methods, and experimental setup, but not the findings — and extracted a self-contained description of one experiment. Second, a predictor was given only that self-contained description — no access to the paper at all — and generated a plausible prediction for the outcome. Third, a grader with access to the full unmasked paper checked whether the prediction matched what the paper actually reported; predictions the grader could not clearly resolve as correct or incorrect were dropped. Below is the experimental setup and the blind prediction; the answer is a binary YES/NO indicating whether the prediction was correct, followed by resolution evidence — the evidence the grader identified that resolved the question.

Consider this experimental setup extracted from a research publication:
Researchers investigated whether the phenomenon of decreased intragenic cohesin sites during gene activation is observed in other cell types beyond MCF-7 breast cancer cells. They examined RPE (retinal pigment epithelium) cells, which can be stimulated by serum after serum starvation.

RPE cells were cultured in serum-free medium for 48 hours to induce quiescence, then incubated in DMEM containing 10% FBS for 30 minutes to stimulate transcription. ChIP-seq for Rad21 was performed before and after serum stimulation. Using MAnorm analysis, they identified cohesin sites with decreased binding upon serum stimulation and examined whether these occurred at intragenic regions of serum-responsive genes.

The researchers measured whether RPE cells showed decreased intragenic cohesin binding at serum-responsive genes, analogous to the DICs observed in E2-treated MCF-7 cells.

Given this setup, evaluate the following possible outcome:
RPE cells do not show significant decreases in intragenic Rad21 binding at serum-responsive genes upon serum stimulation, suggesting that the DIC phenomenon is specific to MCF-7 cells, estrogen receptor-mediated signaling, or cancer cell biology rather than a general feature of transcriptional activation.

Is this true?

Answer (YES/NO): NO